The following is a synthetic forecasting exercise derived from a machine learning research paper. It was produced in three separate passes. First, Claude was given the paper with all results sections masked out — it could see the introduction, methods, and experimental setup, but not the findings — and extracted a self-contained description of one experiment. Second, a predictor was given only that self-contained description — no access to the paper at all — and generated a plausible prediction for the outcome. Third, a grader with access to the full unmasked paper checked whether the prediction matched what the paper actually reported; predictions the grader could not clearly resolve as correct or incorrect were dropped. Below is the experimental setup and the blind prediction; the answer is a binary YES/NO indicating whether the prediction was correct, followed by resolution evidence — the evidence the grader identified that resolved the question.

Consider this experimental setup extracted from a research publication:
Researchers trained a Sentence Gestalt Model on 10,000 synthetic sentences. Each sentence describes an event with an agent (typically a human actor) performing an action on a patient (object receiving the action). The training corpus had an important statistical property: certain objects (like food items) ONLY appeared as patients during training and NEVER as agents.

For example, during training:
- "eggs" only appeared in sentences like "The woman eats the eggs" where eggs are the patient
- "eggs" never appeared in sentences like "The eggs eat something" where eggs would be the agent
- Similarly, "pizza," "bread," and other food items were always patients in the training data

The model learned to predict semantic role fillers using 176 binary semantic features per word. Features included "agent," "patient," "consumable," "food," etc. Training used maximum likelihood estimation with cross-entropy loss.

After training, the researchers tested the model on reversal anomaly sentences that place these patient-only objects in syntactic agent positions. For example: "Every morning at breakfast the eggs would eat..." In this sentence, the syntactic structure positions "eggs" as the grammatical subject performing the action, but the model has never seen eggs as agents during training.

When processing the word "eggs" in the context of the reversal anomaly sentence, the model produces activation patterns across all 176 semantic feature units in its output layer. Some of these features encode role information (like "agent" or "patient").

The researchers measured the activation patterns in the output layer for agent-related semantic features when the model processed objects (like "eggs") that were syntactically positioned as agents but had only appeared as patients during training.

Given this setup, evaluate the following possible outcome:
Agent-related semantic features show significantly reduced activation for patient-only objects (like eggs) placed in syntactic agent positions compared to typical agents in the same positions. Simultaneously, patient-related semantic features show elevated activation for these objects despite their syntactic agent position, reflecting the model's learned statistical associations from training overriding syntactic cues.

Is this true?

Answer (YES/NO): YES